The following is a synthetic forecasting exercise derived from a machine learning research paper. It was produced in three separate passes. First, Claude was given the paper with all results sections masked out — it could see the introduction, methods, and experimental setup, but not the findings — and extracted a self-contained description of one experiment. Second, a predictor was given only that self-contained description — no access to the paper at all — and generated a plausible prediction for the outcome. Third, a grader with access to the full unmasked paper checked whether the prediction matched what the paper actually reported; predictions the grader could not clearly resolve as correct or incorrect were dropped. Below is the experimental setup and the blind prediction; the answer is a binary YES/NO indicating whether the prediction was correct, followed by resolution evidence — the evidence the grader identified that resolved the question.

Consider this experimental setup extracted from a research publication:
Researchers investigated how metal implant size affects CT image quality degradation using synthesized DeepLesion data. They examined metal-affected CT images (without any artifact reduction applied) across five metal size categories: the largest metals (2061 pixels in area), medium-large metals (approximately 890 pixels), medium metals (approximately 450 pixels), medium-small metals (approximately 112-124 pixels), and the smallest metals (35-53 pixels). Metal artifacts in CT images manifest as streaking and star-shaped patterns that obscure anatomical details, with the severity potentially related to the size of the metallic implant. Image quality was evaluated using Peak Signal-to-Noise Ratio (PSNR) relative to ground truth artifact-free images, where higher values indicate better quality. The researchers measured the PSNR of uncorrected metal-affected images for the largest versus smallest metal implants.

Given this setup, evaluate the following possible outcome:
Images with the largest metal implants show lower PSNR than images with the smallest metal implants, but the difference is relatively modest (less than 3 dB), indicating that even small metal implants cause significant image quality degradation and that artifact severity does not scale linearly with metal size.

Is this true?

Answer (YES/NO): NO